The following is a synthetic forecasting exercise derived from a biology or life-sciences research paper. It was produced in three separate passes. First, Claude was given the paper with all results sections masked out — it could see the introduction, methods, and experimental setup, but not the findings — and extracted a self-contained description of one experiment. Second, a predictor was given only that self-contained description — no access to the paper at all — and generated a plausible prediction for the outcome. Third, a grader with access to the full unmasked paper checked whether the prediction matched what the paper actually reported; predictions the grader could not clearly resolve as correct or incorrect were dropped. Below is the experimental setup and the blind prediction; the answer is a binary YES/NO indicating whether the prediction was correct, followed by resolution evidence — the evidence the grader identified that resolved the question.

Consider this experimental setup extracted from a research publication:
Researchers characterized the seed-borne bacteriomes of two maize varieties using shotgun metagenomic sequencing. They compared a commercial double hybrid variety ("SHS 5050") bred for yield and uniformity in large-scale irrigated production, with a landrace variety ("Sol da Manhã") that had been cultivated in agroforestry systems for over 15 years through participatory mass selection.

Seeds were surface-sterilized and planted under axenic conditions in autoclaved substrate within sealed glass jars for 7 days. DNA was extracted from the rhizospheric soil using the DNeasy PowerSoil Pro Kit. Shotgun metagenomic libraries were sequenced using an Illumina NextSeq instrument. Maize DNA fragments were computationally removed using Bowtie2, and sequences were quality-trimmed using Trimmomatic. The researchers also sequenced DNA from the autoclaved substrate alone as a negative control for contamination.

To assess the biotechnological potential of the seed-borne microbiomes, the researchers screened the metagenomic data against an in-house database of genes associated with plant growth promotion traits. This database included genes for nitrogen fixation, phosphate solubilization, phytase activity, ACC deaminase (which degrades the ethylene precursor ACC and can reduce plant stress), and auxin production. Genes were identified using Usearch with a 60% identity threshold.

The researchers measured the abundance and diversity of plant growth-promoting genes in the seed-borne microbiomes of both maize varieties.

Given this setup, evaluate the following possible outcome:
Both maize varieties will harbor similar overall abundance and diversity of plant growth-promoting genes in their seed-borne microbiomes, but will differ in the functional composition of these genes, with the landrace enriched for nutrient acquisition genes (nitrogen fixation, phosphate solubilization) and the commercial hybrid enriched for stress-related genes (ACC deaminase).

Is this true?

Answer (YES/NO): NO